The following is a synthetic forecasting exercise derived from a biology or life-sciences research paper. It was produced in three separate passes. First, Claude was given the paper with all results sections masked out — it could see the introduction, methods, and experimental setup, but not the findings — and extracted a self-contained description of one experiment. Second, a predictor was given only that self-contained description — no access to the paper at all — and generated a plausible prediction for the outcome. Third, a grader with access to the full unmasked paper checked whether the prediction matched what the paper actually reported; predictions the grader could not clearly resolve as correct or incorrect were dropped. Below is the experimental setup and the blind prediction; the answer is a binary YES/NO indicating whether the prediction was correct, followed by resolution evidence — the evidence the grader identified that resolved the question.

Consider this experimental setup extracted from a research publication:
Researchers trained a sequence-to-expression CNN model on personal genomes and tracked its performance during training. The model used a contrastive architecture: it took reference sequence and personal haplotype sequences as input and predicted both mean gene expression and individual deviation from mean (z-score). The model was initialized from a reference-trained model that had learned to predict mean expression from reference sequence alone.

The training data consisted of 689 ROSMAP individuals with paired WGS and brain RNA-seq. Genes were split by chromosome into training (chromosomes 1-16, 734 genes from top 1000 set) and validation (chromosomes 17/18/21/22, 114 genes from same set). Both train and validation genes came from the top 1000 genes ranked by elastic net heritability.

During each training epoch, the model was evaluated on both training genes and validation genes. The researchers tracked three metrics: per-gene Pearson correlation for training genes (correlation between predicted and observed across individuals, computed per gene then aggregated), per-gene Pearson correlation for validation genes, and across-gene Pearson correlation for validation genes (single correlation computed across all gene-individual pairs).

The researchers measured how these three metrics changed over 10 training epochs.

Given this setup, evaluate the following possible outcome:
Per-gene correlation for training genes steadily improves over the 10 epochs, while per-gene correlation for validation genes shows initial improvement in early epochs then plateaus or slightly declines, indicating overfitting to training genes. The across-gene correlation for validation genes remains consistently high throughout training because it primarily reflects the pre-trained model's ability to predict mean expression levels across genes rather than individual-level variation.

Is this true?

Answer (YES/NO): NO